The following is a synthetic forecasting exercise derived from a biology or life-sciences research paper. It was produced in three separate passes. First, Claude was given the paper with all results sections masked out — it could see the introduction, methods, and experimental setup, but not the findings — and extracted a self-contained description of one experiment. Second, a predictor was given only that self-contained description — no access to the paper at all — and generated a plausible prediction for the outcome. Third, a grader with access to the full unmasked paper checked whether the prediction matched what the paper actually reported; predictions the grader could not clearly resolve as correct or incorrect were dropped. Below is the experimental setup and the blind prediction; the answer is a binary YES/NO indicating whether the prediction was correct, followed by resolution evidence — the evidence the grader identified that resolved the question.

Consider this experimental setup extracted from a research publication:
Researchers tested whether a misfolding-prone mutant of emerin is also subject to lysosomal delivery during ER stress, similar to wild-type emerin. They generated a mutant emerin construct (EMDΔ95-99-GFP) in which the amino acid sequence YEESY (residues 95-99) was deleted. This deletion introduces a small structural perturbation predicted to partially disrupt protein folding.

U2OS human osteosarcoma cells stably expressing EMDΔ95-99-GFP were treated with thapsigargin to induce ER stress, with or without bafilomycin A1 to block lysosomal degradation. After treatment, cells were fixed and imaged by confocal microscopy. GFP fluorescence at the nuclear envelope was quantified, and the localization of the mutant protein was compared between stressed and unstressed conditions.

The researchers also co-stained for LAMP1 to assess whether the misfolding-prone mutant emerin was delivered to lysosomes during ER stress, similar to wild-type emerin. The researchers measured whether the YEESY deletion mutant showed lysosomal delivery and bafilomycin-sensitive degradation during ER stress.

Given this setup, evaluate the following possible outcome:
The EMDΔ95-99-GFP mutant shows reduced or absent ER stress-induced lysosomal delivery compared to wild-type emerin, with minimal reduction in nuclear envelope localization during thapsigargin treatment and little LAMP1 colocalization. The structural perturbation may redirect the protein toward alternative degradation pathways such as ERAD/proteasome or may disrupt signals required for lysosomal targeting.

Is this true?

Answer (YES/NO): NO